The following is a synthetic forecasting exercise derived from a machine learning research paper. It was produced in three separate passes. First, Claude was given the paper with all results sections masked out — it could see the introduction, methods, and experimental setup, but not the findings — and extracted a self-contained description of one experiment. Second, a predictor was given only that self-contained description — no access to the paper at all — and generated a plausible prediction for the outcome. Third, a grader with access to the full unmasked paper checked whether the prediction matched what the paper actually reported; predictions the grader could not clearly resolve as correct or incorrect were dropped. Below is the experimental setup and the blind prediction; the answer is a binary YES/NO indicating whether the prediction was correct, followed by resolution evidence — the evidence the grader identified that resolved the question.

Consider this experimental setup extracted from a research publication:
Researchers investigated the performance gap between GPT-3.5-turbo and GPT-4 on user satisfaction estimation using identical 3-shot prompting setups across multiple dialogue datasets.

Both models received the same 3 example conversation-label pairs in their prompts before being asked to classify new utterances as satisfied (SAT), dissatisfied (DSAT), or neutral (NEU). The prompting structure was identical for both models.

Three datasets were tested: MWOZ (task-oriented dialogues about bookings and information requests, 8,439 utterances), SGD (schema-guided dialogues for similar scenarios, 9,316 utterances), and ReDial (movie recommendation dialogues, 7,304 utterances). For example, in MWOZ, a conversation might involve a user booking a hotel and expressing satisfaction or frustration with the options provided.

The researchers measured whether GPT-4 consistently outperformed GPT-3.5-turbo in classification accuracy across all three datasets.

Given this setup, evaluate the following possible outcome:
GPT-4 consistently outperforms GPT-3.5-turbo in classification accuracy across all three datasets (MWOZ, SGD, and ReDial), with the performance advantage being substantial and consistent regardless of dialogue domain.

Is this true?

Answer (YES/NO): NO